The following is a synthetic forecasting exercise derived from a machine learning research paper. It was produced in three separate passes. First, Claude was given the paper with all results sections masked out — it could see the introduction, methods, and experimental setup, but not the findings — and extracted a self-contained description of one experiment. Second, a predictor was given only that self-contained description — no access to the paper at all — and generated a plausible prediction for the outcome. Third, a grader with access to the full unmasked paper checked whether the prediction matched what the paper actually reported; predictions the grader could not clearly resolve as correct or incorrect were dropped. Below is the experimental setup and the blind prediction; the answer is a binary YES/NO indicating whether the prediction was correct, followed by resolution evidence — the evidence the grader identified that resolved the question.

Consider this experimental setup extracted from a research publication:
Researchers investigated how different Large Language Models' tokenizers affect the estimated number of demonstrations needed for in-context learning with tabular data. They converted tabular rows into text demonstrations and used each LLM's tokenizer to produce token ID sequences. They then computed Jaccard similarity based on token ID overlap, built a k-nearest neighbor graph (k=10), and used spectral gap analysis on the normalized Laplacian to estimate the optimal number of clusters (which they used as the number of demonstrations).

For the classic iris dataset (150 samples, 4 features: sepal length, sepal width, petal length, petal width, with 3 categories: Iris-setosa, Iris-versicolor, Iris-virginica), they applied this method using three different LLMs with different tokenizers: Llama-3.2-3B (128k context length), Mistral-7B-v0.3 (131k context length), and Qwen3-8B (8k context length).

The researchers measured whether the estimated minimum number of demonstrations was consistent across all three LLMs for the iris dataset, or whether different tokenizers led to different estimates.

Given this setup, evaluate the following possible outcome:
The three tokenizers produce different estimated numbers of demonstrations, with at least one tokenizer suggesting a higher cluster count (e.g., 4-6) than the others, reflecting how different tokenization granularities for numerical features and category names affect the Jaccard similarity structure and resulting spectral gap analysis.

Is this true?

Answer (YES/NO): NO